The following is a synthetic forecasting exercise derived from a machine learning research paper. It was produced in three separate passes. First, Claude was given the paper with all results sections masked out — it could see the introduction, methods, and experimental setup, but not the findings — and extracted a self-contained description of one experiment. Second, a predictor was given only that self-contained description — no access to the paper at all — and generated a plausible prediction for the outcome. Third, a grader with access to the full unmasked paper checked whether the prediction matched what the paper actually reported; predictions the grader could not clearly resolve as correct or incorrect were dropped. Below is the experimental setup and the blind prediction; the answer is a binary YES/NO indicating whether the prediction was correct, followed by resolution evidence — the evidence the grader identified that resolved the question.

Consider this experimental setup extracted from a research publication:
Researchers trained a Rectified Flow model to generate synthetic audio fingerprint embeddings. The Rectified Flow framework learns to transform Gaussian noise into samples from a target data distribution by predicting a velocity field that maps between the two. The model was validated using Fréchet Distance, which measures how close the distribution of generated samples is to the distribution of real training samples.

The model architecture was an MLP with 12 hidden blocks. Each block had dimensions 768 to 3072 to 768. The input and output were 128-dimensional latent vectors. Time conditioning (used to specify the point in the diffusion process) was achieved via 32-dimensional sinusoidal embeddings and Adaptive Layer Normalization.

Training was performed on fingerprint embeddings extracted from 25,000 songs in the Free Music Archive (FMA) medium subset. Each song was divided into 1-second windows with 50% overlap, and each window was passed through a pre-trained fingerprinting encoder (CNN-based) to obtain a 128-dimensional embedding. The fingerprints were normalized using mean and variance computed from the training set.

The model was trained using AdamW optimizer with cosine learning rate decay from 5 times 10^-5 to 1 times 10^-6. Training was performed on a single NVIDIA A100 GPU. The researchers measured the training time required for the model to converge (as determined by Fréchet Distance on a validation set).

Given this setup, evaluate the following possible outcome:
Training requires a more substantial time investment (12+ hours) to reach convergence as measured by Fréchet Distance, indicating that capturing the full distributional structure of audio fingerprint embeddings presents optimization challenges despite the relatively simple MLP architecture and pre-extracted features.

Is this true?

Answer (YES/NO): NO